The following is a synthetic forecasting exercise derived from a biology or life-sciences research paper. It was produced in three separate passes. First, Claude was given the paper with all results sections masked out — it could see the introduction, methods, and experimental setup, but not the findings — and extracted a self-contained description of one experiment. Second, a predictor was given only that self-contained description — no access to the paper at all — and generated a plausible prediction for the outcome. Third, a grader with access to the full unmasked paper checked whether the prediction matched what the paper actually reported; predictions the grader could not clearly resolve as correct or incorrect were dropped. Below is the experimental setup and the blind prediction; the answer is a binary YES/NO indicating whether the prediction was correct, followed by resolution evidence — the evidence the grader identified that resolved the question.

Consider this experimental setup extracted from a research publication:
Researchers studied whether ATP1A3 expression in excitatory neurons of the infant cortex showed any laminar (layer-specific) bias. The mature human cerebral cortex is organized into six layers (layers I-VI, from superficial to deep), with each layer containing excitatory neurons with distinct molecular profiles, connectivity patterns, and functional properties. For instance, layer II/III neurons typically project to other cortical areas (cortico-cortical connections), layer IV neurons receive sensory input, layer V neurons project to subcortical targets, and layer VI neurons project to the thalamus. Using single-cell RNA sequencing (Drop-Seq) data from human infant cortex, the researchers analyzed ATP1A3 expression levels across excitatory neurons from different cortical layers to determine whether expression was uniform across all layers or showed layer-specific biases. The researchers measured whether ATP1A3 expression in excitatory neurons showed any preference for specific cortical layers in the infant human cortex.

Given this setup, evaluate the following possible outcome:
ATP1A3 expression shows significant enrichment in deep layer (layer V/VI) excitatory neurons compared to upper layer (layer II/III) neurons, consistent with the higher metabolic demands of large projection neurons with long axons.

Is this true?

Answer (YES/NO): NO